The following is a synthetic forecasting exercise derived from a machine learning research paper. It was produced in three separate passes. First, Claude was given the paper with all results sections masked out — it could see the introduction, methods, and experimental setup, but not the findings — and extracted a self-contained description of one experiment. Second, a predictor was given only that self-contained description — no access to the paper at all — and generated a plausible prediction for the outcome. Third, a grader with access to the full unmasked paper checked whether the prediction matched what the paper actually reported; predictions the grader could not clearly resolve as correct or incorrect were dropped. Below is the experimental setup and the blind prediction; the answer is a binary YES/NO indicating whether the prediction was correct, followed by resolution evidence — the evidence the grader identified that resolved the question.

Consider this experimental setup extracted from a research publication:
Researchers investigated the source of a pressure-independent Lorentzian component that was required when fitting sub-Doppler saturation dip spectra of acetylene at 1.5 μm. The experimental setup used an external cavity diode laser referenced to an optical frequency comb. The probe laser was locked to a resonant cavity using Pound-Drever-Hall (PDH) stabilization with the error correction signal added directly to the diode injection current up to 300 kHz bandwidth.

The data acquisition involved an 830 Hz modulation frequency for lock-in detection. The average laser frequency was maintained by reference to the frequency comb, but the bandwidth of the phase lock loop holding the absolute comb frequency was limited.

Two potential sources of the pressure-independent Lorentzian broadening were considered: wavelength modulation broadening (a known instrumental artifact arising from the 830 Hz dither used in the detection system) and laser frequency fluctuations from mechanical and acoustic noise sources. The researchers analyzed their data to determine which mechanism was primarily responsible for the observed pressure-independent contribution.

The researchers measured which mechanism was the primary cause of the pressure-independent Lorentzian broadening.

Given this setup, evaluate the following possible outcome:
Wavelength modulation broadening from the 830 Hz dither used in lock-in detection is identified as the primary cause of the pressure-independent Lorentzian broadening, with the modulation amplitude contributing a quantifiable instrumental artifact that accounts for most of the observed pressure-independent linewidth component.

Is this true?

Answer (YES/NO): NO